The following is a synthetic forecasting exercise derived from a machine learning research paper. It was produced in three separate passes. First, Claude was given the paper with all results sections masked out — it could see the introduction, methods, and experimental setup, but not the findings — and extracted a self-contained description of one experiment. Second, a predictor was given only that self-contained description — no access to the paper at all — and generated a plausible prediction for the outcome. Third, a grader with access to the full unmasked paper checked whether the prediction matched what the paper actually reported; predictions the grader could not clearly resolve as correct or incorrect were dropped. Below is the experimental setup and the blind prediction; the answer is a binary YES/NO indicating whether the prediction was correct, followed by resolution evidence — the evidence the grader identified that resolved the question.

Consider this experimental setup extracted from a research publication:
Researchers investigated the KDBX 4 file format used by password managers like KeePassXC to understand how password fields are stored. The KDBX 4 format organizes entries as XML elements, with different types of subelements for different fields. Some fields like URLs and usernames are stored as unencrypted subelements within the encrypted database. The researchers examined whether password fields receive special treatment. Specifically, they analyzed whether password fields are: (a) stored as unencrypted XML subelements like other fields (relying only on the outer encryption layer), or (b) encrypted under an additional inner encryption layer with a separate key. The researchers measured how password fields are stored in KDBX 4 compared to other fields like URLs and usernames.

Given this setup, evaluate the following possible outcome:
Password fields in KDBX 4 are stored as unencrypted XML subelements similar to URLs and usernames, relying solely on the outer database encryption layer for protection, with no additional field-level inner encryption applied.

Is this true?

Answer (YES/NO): NO